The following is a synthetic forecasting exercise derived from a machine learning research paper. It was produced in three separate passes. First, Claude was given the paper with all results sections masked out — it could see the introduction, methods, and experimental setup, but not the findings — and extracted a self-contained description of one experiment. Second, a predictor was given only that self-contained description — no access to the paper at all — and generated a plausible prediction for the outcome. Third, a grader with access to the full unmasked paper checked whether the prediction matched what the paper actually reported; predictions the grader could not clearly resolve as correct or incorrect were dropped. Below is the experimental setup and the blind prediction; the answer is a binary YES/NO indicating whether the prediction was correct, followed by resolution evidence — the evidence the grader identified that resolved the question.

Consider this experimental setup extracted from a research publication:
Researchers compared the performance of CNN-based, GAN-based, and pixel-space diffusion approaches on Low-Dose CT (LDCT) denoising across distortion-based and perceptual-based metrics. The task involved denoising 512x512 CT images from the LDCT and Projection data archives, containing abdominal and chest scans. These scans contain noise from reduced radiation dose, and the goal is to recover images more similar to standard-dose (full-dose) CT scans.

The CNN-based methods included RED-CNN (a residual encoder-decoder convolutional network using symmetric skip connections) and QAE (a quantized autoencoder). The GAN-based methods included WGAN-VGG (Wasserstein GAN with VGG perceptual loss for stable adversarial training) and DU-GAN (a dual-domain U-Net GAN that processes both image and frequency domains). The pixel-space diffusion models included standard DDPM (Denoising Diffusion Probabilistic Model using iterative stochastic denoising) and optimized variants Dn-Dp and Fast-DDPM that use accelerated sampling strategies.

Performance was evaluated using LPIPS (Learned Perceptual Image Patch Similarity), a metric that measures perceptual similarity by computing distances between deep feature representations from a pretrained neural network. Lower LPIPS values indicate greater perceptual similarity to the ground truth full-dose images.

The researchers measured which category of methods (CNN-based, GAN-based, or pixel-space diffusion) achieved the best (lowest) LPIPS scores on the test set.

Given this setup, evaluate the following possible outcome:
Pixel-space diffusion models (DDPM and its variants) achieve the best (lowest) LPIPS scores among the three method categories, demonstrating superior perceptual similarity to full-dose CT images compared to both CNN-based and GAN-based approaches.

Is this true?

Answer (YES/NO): NO